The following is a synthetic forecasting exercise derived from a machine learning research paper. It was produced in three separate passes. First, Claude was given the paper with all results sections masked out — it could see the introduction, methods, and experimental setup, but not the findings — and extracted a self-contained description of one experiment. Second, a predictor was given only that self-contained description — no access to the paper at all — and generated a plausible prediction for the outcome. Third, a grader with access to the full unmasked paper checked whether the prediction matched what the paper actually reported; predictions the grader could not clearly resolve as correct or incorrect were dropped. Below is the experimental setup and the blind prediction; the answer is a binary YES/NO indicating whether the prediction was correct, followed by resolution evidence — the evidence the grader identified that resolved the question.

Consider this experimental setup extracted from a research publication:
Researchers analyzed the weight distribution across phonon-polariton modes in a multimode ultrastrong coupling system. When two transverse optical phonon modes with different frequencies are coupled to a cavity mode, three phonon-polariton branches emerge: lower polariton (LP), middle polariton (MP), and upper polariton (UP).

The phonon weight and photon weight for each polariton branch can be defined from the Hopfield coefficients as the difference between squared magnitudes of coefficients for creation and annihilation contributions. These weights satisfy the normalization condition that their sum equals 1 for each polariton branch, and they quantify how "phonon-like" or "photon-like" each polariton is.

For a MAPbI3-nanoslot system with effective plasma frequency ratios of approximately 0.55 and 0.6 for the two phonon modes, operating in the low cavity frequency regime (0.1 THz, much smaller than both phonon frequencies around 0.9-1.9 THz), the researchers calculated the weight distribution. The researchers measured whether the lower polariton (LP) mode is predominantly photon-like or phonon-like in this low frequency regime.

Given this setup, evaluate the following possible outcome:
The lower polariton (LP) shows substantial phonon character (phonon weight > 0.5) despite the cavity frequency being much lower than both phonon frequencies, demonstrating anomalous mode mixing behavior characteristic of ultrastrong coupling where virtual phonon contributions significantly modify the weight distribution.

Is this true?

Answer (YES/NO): NO